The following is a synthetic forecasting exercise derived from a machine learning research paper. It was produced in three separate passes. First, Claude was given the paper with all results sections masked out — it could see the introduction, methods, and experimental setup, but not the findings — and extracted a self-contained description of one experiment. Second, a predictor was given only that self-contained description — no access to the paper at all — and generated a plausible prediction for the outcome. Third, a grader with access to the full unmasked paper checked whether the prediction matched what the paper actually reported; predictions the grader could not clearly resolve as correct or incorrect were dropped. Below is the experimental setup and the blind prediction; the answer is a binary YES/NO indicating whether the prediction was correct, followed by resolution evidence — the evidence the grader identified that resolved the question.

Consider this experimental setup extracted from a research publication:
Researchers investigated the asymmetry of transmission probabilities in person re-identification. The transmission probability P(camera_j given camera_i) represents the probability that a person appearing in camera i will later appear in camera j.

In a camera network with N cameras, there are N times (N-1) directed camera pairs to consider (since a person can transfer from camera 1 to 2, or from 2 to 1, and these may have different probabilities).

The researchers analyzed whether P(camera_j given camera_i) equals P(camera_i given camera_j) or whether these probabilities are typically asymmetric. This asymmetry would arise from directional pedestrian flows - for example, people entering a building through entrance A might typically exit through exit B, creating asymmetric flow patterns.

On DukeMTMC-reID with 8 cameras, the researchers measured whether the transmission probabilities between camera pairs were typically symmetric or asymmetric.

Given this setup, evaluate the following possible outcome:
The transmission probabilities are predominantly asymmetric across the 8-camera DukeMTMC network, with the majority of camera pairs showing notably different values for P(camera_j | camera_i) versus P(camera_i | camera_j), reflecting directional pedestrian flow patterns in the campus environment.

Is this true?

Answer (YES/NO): YES